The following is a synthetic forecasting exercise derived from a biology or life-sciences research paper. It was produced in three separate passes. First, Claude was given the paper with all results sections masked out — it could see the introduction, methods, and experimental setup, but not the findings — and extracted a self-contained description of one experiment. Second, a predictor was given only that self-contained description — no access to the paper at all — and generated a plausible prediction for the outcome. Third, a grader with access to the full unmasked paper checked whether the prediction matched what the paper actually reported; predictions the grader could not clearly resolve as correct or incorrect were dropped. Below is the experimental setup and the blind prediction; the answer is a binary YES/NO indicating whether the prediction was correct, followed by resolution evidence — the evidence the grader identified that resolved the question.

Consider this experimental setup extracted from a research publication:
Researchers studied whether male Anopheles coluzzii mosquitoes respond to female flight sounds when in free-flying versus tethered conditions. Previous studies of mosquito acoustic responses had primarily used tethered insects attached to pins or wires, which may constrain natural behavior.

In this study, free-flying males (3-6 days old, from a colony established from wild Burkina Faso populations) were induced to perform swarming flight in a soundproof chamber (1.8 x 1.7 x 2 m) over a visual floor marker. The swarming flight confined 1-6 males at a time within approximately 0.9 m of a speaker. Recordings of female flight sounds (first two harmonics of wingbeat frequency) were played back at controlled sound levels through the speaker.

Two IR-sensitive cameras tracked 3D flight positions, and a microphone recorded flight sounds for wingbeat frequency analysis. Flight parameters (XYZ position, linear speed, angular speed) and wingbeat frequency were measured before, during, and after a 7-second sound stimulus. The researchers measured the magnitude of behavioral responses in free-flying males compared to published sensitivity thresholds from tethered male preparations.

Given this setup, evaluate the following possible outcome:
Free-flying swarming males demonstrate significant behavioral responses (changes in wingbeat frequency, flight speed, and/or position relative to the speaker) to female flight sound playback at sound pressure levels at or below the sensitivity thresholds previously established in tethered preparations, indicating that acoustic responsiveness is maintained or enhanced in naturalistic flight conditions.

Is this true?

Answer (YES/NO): YES